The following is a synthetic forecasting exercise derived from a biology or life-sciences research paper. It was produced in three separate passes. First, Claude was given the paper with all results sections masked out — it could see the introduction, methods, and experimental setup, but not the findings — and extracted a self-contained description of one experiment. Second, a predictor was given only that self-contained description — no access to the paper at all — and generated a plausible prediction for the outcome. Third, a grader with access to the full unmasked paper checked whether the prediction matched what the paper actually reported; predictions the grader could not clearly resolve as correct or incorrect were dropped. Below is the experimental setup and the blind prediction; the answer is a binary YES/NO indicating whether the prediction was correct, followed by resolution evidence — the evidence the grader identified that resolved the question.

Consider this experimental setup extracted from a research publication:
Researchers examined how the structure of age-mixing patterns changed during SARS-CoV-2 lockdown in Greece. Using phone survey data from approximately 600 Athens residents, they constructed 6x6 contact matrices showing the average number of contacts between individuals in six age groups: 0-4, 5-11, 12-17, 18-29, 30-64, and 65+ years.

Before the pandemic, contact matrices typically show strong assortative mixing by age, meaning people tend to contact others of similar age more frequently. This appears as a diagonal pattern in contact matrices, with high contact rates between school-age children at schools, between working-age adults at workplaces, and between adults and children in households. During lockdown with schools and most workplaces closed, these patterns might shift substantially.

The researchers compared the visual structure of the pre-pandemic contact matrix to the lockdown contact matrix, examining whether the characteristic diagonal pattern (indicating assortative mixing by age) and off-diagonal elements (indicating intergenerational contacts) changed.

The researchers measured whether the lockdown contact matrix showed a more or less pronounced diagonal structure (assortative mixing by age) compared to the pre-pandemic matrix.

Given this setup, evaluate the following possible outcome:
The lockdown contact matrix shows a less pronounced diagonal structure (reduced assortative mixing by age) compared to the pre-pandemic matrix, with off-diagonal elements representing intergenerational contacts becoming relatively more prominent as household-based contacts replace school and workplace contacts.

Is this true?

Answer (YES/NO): YES